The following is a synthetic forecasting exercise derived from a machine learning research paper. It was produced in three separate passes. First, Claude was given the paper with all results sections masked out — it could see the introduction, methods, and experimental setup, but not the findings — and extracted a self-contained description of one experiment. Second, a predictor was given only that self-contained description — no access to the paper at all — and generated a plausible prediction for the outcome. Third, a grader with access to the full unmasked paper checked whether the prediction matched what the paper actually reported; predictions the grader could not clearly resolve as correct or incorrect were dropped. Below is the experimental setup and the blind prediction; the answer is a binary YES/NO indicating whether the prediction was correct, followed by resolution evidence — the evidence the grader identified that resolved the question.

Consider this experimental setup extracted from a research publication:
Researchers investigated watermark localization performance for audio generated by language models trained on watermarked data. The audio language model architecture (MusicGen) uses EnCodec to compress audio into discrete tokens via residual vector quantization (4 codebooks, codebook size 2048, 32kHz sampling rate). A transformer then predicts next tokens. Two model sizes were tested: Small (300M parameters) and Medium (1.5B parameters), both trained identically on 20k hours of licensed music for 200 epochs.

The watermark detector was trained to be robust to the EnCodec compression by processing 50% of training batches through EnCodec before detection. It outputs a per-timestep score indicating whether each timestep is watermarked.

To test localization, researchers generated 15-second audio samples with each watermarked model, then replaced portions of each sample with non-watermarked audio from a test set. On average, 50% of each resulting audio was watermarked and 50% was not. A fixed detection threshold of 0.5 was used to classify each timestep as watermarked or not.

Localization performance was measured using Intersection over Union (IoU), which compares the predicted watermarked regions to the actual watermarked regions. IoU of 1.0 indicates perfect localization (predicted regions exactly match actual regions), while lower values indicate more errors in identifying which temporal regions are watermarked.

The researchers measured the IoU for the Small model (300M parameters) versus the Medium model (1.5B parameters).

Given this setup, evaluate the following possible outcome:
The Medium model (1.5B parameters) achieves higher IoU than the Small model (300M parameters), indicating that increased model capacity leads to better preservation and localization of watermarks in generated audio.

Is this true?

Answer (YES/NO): YES